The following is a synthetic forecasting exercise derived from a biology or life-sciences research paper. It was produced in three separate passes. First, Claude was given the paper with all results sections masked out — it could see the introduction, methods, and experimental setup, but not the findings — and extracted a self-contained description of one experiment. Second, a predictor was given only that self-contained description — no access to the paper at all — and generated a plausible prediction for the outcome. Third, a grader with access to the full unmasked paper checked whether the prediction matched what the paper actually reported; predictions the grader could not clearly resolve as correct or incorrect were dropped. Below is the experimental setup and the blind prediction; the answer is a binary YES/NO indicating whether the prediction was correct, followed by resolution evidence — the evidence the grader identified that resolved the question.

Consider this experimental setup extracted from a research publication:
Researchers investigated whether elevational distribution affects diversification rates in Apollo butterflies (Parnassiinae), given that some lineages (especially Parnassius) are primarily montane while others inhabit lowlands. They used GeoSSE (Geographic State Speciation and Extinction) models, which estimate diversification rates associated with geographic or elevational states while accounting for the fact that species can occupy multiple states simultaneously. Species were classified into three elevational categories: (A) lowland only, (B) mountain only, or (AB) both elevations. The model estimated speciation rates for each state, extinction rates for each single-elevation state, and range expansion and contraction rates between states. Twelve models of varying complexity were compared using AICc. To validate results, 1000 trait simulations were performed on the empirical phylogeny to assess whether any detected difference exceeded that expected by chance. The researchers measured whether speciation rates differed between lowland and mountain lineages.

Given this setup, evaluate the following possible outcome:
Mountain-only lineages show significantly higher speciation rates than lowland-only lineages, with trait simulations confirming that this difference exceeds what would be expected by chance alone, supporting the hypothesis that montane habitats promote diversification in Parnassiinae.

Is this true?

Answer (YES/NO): NO